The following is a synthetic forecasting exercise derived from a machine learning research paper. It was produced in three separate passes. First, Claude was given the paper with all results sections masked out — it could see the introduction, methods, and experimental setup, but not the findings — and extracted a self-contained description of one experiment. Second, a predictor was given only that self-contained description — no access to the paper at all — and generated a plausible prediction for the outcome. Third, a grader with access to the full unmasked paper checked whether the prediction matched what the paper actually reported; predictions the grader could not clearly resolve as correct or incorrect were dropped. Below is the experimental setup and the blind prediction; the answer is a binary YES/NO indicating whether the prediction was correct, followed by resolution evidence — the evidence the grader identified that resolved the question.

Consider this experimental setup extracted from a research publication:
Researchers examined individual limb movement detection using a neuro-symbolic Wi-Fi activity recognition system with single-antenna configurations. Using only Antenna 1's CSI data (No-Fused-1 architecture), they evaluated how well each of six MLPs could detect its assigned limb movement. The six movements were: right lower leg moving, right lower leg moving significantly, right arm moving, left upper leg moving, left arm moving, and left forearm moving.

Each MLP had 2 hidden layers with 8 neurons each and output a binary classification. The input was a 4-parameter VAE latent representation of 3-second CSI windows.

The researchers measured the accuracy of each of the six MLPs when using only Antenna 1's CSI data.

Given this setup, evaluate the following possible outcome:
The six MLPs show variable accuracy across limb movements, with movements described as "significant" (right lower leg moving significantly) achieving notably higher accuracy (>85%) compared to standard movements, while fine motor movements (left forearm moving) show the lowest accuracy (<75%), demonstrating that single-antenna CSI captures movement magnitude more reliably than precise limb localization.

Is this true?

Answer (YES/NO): NO